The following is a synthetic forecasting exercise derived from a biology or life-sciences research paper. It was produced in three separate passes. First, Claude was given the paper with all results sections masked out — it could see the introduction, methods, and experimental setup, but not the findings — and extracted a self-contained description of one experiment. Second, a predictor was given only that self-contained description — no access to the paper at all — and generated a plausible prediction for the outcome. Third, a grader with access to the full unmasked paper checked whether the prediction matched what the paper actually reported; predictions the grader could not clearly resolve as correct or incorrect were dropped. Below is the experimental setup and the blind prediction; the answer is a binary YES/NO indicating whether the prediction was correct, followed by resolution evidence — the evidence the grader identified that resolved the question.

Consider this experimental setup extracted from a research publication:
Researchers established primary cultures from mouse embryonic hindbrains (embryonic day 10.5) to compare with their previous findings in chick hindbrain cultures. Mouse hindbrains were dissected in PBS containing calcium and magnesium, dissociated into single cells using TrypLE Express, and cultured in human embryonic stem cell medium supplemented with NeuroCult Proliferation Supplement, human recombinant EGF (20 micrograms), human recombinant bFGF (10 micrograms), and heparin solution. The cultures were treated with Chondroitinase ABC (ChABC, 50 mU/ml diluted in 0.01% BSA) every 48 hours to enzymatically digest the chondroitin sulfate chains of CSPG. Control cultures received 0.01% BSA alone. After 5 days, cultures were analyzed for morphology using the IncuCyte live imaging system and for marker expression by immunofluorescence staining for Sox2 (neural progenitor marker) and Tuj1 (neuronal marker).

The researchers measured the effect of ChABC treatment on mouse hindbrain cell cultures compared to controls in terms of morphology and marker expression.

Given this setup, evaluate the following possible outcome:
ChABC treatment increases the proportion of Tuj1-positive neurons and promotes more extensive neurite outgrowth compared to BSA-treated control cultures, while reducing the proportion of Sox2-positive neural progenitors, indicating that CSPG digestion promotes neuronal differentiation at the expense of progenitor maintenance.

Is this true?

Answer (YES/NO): YES